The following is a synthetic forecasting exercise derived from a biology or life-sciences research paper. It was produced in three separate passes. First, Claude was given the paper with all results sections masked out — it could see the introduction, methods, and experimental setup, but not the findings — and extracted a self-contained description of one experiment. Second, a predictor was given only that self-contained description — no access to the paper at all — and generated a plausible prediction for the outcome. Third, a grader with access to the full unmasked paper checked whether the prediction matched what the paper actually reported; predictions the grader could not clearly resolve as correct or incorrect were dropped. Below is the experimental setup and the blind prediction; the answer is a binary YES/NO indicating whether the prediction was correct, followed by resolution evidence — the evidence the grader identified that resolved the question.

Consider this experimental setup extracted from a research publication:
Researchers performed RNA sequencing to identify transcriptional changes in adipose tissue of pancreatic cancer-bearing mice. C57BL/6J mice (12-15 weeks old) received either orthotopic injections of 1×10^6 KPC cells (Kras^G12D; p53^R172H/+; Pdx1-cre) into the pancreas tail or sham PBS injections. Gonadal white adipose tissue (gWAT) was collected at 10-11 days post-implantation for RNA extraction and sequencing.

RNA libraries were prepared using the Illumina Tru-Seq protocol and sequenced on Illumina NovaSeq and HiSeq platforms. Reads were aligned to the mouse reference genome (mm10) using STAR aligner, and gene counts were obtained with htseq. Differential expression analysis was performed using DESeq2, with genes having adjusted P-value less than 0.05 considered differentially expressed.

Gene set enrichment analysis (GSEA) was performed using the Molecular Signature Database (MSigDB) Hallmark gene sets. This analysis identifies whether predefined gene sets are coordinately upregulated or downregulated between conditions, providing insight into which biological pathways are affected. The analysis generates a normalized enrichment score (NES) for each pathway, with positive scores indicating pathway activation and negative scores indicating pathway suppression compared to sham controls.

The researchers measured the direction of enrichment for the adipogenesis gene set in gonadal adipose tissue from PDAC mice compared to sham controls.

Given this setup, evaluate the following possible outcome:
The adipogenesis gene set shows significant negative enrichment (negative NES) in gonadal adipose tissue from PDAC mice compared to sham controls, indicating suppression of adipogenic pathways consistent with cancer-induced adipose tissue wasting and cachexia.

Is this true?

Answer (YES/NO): YES